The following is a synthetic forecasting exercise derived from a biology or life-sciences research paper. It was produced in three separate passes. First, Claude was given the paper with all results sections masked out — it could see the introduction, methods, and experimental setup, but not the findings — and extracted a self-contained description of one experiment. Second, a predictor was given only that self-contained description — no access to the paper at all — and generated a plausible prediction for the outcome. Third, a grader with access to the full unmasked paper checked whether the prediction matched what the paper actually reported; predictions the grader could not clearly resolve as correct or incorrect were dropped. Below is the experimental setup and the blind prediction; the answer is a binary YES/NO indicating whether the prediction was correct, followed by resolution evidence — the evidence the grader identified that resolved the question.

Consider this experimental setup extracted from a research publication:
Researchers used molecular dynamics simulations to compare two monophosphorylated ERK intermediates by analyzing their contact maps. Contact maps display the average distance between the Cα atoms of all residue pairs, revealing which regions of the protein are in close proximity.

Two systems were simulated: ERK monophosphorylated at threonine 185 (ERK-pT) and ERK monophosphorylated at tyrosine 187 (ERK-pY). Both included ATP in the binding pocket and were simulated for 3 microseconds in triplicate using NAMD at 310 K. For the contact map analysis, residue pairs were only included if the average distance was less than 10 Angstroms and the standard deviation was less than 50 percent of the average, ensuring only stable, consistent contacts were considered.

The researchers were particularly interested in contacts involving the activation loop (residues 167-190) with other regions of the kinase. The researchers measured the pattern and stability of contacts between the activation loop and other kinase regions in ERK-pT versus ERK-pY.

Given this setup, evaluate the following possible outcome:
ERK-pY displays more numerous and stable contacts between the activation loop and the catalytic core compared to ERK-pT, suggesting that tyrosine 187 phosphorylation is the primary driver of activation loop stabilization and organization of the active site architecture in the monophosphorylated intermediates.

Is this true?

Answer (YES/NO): NO